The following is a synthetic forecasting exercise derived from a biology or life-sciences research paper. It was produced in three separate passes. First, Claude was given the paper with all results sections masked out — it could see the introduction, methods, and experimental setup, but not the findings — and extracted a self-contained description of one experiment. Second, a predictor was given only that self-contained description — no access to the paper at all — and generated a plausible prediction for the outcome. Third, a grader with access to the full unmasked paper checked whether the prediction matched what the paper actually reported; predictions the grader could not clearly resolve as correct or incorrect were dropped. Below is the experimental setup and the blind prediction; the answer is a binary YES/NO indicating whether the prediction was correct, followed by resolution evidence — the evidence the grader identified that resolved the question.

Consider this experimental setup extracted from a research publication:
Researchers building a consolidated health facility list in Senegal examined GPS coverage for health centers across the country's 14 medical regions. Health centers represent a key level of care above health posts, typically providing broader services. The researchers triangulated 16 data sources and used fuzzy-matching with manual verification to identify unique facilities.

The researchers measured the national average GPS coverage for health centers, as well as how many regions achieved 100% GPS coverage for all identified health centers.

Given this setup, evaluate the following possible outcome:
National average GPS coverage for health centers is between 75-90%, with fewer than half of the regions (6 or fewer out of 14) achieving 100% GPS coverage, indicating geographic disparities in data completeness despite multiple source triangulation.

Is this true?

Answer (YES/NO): NO